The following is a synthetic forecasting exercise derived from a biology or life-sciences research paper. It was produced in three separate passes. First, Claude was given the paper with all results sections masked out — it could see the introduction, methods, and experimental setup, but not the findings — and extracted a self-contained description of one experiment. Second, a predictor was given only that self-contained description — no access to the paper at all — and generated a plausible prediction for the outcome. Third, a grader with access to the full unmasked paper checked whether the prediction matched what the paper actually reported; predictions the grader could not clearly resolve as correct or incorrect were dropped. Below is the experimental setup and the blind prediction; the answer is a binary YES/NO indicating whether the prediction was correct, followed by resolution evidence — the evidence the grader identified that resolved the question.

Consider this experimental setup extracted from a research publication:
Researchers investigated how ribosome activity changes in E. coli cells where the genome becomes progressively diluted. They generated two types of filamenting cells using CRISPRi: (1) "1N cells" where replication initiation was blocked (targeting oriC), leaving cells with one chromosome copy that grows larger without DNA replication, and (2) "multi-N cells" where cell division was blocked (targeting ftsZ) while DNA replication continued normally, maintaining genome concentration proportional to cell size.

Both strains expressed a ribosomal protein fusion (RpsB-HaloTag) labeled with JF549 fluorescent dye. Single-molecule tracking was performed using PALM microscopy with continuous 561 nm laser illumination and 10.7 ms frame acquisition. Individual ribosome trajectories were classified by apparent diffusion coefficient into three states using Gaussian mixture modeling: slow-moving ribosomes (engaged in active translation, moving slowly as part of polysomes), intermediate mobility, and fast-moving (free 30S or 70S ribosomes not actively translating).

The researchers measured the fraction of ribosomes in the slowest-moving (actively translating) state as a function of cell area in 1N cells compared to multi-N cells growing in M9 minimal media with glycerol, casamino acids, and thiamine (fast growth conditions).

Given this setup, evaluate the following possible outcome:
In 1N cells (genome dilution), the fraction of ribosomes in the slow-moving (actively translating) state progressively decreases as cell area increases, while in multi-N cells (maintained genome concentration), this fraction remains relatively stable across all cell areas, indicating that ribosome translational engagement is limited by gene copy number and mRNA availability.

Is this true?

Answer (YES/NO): YES